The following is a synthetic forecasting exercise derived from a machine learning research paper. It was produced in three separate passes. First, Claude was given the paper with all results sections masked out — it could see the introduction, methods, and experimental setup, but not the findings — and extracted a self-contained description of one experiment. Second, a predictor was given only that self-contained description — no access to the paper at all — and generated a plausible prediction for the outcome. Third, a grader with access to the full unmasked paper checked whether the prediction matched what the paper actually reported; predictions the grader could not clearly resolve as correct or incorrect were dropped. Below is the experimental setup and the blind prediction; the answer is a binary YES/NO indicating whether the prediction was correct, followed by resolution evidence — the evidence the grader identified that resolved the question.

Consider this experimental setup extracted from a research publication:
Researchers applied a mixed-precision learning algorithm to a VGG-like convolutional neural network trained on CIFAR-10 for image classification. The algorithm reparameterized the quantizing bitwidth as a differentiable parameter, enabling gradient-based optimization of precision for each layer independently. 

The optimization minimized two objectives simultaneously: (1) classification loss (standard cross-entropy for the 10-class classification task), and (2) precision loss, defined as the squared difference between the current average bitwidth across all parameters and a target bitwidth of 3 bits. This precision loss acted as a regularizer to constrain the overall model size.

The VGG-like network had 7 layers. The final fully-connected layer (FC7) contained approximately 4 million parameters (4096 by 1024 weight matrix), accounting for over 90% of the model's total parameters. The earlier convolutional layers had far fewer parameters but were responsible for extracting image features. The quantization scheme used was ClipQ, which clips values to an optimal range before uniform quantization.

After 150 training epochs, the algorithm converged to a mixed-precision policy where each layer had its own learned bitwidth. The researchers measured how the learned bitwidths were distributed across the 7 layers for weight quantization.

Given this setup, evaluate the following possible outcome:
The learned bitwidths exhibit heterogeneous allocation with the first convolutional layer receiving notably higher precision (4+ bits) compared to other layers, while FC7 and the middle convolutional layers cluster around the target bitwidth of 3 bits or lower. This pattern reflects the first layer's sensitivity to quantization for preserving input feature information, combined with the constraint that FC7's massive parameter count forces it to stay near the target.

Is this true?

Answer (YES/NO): NO